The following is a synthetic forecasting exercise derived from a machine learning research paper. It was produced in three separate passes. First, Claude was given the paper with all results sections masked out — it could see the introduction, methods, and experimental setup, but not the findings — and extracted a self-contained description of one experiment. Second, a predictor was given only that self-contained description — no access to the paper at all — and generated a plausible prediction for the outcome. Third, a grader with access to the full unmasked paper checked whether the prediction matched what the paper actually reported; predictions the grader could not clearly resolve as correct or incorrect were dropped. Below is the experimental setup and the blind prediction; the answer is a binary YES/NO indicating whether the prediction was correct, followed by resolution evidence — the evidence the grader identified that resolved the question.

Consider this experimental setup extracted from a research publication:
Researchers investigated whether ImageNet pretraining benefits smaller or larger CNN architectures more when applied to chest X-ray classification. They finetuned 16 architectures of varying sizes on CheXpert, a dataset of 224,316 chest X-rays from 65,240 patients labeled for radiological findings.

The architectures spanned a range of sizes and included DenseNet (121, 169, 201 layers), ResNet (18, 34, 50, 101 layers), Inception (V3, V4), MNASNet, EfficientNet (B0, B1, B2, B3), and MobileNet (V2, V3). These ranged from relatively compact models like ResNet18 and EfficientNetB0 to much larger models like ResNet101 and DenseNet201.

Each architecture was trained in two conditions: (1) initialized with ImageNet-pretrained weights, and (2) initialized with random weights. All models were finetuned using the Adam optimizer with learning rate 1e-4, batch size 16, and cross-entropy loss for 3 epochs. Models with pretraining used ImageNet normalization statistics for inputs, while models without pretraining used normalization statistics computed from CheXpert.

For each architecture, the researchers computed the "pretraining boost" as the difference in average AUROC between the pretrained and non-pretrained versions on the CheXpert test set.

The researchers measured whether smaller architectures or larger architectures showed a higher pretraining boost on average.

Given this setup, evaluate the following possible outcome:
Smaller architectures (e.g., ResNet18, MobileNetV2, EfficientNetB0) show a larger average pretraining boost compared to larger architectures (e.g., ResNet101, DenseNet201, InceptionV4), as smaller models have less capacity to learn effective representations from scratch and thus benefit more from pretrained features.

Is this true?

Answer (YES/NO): YES